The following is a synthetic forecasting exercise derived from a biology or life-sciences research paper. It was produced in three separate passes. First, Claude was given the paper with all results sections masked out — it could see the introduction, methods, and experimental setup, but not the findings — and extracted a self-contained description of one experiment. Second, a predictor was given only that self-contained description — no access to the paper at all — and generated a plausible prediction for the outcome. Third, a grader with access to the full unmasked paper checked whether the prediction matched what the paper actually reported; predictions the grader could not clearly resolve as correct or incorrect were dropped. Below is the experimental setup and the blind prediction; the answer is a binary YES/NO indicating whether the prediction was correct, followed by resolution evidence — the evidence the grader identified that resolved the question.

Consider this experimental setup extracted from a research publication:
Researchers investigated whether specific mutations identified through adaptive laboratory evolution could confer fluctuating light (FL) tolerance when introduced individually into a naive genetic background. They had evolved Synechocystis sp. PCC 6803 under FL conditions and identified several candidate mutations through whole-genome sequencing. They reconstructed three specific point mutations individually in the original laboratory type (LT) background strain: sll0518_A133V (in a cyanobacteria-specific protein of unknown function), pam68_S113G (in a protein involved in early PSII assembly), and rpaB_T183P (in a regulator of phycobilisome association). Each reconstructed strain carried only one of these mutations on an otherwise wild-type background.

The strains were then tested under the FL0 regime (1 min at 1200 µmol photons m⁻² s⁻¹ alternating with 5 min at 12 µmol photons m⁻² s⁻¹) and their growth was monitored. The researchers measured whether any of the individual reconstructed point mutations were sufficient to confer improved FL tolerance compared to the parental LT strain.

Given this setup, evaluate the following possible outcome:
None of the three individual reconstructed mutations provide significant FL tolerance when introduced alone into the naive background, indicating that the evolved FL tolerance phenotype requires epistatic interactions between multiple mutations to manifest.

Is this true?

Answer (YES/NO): NO